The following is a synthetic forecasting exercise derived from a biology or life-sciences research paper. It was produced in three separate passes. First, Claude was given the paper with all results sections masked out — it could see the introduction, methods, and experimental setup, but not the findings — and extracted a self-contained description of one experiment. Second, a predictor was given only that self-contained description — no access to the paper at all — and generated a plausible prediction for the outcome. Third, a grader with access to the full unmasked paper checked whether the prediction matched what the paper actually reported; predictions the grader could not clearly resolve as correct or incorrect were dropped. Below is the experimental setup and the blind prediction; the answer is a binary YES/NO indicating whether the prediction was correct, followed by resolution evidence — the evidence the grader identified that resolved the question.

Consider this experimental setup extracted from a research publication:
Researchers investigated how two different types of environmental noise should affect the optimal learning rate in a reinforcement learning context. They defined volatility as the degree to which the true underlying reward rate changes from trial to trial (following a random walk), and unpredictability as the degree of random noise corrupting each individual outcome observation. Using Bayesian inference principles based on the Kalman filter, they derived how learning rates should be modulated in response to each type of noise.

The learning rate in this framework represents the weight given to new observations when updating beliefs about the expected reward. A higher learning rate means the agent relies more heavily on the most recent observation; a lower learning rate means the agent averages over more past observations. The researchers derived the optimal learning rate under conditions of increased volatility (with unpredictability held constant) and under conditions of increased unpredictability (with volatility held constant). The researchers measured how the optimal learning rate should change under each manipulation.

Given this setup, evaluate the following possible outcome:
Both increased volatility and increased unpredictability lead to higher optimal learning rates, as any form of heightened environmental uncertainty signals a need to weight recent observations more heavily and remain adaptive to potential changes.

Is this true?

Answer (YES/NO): NO